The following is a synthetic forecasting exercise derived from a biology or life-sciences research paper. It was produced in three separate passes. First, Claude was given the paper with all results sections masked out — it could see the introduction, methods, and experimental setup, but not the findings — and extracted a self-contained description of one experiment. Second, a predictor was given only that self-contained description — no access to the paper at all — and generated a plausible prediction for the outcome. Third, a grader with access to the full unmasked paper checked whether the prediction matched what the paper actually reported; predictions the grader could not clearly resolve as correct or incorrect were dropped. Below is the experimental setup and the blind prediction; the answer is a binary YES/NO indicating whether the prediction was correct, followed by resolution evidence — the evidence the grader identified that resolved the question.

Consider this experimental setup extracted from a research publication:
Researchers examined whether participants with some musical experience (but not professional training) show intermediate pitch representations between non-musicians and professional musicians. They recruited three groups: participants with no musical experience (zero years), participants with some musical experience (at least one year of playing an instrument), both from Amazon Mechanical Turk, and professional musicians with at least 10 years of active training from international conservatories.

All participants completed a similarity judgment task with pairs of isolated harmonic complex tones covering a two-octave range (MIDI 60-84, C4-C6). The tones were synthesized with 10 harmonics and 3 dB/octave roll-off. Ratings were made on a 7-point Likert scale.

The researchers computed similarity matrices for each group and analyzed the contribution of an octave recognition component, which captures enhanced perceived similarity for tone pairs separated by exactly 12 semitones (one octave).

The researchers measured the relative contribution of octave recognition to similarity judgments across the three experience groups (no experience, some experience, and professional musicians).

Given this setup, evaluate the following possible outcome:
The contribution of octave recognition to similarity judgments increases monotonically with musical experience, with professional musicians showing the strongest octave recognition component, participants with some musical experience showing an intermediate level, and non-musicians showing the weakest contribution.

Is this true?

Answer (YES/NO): YES